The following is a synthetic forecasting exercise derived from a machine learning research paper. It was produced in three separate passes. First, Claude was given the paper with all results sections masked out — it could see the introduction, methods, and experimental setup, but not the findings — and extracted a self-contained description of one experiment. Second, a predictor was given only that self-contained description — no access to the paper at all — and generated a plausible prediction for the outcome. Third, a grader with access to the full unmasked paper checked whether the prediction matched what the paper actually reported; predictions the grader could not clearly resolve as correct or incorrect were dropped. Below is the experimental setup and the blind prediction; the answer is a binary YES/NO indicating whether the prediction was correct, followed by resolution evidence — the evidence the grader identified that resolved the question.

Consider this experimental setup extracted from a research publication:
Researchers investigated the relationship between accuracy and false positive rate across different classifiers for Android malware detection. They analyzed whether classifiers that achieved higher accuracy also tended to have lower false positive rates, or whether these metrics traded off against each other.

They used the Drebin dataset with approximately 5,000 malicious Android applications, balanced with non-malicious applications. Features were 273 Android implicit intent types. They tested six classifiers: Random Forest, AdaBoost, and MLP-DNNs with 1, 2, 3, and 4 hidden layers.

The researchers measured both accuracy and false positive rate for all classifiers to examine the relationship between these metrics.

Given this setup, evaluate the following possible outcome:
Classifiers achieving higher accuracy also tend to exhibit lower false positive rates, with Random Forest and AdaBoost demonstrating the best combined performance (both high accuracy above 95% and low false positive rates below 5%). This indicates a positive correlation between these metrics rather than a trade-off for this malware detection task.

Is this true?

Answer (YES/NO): NO